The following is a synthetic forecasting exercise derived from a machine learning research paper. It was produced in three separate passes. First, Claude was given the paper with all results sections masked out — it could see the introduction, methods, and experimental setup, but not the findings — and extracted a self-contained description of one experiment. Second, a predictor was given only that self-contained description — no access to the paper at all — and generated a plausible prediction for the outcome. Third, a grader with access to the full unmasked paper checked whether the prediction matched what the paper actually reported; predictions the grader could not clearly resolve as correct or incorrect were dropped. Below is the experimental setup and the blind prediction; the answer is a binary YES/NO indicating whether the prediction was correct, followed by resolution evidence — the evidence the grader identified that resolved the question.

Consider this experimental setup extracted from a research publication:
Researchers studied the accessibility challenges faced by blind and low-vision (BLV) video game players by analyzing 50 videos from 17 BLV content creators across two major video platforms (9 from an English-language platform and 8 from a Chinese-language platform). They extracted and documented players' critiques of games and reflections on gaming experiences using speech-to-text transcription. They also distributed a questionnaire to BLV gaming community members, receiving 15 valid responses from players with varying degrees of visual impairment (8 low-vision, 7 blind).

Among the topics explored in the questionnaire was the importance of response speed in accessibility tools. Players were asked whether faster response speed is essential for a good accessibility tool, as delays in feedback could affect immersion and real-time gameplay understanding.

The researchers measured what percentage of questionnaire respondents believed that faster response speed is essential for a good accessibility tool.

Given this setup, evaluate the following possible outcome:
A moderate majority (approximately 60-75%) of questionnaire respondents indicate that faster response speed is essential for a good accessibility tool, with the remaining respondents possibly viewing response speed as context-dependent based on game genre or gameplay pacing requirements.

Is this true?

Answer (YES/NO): NO